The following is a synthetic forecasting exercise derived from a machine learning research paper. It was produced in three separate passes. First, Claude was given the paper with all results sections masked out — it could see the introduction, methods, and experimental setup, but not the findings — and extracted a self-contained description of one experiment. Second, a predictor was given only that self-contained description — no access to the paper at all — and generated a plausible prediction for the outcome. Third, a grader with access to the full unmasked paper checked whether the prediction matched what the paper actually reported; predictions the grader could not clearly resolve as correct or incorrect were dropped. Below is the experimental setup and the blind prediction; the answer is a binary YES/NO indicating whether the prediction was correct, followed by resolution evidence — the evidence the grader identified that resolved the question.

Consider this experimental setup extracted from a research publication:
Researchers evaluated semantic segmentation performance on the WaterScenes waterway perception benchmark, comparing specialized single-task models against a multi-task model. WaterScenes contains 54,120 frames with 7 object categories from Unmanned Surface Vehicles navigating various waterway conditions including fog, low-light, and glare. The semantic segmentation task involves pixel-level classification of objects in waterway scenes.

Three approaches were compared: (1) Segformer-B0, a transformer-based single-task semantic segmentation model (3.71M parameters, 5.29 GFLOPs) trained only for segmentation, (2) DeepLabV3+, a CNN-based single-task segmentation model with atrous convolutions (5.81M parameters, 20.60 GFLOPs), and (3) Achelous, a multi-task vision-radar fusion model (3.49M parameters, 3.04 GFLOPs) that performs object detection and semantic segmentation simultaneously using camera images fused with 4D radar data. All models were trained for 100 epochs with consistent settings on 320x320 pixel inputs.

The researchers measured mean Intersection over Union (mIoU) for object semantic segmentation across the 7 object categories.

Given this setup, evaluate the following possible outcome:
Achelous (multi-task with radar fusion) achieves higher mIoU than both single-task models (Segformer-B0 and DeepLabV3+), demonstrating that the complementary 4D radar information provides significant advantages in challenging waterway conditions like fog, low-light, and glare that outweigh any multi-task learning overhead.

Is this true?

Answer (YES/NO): NO